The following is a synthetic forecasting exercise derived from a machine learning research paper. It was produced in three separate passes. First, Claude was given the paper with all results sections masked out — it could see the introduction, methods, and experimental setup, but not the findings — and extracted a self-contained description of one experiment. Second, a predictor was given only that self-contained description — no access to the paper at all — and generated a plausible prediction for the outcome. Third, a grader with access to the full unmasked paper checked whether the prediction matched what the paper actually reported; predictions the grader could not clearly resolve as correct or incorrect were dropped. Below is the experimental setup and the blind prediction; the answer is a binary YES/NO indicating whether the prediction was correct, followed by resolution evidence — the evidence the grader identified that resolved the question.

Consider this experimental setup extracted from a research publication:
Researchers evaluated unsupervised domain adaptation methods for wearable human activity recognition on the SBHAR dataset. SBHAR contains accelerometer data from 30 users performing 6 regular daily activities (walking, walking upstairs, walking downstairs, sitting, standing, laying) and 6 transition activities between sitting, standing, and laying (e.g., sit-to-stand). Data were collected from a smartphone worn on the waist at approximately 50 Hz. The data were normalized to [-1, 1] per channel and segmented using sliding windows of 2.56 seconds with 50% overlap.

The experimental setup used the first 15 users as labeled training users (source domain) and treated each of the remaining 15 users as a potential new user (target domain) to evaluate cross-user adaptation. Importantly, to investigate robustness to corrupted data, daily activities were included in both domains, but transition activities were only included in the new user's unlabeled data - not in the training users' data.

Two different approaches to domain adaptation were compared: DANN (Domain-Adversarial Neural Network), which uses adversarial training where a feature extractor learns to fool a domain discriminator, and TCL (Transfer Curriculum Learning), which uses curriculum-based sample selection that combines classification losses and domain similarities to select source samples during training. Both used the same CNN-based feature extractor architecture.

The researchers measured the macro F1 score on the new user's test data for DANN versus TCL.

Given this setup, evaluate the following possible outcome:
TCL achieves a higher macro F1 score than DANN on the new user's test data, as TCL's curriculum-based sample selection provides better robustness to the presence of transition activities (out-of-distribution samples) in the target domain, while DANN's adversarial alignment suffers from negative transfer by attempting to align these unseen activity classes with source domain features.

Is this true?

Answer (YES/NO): NO